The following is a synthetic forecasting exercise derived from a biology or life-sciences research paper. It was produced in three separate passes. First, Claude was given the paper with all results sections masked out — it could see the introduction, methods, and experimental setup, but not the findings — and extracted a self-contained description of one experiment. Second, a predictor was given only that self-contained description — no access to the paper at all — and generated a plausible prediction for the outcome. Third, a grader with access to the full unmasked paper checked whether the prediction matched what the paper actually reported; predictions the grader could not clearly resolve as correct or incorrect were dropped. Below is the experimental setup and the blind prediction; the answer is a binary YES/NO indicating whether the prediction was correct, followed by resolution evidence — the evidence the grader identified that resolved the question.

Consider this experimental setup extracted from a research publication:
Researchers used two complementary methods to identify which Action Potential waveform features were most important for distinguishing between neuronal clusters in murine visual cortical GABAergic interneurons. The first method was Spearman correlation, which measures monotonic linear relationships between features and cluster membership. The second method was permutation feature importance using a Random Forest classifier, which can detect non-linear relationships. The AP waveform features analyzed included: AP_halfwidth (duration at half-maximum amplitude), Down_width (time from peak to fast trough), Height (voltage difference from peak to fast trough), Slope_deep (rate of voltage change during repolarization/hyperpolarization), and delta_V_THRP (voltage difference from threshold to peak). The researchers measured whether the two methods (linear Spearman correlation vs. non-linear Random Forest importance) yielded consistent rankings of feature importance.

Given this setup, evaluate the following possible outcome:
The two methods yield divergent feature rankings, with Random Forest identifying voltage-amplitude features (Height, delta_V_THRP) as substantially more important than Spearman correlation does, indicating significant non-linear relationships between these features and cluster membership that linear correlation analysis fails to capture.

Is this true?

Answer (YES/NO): NO